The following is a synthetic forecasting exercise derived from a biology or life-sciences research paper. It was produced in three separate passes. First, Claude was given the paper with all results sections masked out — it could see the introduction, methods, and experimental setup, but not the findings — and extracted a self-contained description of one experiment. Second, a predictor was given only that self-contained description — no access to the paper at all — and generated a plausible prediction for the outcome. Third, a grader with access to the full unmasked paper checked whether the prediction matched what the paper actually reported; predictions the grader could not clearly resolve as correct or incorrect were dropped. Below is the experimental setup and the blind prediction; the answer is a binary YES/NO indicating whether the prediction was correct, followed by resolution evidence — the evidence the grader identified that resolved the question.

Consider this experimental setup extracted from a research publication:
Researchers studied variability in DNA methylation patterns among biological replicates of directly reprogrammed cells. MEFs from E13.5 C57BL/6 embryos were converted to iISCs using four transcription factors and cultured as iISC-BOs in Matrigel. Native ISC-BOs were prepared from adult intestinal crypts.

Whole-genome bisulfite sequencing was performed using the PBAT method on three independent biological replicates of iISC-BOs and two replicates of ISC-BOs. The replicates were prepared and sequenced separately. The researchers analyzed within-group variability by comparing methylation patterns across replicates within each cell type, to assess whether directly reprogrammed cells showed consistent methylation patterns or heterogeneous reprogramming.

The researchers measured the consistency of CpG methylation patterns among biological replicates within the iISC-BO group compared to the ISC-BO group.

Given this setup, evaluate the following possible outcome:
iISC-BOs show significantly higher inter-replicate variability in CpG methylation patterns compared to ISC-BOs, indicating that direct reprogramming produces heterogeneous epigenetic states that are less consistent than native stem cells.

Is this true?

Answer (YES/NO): NO